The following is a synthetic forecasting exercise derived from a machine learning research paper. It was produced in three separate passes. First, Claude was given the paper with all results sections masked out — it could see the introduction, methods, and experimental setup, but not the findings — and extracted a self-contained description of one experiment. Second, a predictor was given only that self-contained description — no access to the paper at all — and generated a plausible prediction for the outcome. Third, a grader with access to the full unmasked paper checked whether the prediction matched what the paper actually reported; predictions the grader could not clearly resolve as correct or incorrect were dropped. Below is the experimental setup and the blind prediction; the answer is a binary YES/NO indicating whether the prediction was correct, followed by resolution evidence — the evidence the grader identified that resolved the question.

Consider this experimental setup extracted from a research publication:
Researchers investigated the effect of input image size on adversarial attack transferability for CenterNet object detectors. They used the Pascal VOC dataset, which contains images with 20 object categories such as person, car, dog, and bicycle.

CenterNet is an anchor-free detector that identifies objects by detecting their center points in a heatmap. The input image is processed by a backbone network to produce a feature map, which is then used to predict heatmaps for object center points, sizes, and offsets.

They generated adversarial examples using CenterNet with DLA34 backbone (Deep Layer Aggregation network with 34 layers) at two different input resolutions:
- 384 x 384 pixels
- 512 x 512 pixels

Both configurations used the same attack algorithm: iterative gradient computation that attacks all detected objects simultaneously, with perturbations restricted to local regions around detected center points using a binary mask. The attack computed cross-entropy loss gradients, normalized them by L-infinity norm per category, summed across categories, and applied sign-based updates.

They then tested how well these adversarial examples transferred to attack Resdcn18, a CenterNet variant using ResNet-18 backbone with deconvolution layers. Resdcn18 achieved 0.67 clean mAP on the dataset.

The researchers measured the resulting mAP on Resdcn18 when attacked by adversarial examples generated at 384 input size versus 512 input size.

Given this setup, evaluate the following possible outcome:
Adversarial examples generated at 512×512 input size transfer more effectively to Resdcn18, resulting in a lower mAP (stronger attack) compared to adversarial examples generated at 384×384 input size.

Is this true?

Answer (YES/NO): YES